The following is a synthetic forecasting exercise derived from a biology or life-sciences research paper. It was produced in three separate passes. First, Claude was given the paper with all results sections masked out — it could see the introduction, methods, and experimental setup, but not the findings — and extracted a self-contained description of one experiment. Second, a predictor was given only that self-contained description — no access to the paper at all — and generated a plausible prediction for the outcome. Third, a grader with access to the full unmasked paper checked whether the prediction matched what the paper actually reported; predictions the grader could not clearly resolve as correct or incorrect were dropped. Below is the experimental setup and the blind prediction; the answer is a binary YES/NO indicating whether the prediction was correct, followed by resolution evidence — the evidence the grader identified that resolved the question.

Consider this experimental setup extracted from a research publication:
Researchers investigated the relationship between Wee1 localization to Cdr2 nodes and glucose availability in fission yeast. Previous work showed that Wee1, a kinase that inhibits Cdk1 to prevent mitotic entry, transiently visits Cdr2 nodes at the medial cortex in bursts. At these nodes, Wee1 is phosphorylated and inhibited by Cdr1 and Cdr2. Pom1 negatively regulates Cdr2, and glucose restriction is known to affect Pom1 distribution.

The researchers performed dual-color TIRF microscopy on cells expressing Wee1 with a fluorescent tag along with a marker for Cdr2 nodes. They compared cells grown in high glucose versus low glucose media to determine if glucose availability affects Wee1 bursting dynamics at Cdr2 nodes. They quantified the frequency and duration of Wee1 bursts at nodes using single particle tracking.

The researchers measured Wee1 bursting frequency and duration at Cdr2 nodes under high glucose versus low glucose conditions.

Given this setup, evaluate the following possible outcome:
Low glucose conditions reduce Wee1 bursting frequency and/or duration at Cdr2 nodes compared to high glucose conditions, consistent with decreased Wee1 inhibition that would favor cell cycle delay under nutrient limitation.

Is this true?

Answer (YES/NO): YES